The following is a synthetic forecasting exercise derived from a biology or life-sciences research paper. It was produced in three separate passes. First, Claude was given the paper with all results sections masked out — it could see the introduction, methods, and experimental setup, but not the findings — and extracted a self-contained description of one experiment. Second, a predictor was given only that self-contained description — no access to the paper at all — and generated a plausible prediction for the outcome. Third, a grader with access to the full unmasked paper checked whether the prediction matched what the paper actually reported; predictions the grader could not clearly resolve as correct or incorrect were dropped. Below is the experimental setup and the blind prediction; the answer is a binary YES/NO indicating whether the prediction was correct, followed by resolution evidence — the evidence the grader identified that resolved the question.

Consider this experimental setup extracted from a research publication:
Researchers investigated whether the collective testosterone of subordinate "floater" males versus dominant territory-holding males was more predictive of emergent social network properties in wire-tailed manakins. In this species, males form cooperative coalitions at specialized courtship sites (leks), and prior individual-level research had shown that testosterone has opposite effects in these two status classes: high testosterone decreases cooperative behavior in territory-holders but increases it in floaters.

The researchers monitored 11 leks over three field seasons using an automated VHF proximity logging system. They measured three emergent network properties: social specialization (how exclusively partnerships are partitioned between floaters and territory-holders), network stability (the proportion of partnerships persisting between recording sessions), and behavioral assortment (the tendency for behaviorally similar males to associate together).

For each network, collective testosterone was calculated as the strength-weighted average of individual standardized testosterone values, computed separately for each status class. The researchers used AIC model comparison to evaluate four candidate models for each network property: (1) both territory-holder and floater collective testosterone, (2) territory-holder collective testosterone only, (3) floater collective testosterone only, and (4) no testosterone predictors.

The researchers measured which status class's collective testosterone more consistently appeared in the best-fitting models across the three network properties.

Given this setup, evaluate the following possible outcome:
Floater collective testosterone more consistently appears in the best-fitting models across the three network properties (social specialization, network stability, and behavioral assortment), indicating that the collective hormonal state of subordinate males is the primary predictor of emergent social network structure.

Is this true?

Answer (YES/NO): NO